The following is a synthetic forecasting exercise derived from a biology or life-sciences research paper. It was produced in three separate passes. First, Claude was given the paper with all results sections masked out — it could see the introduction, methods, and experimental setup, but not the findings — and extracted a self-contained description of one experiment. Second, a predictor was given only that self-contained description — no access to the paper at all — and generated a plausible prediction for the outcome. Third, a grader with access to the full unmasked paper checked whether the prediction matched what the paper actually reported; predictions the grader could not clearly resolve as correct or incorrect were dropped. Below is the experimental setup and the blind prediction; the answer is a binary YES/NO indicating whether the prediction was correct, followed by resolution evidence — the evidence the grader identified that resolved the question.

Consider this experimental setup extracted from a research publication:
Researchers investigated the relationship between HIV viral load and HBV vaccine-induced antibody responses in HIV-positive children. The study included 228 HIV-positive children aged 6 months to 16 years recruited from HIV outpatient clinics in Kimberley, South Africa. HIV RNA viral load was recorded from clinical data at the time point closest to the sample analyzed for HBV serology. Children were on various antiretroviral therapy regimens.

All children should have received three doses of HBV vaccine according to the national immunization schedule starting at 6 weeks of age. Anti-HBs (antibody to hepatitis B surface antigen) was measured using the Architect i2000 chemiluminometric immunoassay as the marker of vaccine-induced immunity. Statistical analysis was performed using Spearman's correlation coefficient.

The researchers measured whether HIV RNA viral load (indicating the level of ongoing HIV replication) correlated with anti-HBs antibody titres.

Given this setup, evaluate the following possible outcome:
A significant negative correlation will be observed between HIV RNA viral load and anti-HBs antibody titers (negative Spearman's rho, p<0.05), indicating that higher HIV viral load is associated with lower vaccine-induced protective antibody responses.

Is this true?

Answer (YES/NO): YES